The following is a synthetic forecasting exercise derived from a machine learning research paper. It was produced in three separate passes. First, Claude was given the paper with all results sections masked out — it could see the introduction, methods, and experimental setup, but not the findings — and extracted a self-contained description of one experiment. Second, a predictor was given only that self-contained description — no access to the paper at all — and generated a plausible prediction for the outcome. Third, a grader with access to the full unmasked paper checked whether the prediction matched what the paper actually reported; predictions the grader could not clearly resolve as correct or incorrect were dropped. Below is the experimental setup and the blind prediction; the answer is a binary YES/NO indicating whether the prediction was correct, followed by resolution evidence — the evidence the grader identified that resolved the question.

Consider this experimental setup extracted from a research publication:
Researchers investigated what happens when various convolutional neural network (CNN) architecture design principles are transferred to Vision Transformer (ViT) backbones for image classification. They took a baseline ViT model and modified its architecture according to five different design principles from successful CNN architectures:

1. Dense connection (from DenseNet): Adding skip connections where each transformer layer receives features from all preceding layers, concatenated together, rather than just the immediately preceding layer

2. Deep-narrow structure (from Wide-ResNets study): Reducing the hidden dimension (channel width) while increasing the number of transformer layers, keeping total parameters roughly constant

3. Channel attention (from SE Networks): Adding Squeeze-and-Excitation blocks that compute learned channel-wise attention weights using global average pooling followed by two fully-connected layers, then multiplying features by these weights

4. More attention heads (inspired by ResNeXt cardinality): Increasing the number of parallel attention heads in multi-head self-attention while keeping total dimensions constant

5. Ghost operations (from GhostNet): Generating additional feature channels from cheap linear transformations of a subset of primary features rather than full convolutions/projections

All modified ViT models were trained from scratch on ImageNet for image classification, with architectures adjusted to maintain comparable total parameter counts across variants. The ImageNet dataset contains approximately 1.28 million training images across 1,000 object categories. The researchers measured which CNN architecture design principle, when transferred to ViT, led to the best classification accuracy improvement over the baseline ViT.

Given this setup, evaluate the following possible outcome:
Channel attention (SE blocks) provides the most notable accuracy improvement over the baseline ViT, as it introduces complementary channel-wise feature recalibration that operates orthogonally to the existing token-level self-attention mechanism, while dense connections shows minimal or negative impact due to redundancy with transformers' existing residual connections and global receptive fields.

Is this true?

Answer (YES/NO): NO